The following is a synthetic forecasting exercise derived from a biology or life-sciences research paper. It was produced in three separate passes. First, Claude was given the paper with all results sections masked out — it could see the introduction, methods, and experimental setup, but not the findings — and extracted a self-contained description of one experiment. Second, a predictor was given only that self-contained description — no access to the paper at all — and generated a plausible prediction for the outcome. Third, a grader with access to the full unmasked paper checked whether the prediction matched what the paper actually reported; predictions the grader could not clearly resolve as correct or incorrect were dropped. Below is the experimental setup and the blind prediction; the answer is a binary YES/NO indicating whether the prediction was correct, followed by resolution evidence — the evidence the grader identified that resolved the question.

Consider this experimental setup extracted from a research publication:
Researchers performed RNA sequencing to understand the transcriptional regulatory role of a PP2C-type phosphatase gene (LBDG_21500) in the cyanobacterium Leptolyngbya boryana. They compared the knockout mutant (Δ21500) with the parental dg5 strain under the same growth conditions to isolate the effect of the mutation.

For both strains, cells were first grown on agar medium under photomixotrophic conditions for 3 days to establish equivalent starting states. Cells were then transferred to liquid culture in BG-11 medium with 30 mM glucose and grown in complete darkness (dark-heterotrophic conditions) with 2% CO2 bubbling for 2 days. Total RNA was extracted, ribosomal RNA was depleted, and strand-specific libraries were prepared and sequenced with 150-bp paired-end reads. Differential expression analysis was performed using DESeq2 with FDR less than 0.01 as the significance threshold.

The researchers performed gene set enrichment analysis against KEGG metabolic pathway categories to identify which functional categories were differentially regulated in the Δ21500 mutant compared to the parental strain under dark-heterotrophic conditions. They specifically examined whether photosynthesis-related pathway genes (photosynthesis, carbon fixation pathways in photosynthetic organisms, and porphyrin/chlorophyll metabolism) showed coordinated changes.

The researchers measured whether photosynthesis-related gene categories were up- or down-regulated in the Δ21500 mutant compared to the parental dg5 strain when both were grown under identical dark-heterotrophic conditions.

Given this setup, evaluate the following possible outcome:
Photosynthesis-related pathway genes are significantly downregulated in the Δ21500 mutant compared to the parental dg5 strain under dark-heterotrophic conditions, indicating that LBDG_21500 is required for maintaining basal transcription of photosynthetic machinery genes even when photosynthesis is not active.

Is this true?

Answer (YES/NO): NO